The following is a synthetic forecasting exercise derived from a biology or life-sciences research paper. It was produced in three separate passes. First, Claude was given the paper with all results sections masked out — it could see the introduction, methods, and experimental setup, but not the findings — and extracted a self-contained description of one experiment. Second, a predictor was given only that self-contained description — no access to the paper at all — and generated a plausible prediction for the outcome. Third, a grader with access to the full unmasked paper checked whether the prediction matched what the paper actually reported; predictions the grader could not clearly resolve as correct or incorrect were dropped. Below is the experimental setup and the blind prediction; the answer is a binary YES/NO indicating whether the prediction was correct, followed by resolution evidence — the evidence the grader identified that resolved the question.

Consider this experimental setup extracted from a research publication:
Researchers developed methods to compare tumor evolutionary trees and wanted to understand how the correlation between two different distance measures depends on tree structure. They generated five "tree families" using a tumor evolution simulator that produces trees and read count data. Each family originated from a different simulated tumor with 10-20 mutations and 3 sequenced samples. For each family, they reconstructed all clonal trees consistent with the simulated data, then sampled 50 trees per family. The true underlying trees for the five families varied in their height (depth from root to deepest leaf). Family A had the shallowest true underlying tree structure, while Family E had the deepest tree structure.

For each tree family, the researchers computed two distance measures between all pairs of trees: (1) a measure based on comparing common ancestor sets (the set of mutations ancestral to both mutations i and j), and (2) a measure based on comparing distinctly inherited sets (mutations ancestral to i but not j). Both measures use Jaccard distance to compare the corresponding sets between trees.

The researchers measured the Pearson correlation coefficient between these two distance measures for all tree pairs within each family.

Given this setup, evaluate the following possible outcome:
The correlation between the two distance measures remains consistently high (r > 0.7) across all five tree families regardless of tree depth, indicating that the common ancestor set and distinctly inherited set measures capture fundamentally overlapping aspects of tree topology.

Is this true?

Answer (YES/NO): NO